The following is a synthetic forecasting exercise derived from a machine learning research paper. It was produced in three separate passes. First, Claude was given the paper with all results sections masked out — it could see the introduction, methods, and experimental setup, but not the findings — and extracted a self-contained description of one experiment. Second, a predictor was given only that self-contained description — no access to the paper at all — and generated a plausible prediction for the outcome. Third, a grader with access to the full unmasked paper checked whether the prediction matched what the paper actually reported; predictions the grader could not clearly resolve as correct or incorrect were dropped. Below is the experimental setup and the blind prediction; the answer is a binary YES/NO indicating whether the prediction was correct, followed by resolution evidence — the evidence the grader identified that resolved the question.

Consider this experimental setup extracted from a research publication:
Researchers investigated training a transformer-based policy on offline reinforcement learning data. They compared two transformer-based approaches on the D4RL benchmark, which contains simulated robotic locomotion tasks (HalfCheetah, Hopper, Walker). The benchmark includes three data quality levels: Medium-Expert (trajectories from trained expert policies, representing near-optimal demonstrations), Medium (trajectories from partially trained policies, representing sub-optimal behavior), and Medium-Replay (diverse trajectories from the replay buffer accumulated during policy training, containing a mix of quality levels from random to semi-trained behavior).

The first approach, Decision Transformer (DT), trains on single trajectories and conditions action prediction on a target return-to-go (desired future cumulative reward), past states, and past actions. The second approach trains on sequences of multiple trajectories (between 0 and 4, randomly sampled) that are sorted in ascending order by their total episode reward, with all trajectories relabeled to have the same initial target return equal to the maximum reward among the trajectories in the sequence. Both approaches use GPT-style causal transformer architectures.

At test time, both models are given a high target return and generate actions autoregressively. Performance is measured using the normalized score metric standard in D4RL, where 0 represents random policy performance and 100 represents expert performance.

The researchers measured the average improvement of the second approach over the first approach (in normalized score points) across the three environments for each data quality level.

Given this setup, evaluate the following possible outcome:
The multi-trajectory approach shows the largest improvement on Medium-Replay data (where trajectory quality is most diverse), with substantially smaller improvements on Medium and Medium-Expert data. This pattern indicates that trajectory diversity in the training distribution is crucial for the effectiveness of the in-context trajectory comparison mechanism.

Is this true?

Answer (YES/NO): YES